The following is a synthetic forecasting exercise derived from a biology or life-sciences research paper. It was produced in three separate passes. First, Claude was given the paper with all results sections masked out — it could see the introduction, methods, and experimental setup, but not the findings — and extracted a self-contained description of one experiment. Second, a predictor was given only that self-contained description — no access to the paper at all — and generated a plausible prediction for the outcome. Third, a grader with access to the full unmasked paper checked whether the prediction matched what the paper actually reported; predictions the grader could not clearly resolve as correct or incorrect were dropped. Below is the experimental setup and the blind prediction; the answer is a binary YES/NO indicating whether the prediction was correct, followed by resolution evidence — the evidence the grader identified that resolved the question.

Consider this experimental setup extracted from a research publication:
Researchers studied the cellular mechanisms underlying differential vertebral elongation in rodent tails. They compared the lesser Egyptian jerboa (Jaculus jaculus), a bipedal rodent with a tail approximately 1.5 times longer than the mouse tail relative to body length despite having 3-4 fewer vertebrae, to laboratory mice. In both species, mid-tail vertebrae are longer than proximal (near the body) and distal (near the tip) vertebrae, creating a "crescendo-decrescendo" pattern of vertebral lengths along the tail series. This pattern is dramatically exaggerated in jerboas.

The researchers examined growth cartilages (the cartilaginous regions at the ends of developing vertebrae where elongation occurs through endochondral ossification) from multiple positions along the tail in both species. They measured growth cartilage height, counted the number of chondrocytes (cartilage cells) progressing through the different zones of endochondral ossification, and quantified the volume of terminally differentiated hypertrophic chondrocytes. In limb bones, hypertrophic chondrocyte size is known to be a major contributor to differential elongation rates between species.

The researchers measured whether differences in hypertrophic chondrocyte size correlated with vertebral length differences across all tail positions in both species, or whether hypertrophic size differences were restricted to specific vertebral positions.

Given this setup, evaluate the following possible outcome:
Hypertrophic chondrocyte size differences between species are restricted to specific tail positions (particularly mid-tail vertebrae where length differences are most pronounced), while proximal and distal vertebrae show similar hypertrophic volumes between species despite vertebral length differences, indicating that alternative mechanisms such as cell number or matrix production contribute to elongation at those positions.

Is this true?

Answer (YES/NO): YES